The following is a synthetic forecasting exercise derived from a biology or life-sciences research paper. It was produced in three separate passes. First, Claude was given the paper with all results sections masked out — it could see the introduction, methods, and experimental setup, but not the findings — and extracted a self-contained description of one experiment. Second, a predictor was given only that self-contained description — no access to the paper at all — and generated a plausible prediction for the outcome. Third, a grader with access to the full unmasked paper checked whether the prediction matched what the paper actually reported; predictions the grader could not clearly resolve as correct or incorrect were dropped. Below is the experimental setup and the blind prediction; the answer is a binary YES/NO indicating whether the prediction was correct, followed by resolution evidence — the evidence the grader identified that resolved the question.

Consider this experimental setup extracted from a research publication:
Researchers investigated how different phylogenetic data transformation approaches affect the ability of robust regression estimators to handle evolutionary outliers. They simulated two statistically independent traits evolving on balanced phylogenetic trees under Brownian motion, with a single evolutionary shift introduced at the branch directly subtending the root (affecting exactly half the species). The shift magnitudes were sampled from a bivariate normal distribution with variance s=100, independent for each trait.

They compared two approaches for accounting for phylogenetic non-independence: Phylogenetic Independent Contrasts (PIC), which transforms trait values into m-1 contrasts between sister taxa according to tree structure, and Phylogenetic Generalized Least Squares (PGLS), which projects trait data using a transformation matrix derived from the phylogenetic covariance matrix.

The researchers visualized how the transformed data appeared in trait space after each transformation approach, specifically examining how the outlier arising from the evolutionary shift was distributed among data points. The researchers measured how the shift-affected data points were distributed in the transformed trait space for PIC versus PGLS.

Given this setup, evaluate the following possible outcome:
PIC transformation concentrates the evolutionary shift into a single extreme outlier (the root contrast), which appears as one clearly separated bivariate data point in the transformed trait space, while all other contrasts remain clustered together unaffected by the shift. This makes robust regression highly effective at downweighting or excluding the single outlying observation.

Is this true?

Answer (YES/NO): YES